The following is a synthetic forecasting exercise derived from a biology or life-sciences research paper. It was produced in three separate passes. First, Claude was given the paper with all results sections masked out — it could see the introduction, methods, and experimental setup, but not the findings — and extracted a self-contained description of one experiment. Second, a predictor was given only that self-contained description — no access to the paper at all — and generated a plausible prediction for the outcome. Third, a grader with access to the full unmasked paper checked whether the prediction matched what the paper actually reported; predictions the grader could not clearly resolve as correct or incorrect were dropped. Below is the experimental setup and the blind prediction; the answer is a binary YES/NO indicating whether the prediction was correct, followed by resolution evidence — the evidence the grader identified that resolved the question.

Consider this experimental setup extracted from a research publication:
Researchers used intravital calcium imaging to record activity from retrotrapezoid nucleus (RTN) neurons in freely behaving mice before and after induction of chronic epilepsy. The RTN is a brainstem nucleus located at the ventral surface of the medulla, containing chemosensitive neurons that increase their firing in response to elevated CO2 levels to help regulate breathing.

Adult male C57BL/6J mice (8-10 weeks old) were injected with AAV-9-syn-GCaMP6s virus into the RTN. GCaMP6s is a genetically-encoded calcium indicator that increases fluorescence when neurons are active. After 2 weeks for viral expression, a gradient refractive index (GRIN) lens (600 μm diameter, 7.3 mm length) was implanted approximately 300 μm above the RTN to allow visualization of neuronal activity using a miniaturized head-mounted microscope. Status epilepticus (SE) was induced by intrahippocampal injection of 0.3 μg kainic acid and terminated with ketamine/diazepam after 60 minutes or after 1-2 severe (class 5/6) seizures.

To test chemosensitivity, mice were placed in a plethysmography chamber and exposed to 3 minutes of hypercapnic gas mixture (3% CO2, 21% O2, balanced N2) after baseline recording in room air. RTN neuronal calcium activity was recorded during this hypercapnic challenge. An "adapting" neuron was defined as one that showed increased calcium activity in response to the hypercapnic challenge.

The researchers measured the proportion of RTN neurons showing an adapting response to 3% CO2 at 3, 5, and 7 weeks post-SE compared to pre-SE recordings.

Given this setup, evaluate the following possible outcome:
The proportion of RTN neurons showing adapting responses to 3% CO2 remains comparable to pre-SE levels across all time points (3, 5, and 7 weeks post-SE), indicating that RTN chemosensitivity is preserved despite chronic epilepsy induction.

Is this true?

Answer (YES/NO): NO